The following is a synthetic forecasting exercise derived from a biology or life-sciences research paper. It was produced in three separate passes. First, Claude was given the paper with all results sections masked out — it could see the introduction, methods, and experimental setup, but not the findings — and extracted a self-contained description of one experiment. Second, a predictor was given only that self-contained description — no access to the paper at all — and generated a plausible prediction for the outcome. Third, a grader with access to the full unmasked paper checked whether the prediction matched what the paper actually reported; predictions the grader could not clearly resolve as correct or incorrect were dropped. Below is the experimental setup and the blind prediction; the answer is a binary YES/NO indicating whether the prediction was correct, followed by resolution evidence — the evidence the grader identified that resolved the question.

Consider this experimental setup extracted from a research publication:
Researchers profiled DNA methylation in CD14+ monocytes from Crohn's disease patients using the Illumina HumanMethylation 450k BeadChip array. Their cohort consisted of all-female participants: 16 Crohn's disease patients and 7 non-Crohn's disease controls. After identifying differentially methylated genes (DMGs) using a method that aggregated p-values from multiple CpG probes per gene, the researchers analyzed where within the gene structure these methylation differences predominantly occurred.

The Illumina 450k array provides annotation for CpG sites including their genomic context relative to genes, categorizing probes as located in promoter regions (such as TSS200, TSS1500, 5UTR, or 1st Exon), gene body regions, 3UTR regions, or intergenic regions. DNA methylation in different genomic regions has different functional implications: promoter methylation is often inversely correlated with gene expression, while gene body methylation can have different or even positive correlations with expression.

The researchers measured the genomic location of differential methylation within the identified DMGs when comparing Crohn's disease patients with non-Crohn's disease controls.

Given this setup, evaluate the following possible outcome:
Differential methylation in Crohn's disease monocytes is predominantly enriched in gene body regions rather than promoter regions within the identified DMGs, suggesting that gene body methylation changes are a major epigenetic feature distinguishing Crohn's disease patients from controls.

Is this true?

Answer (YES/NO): NO